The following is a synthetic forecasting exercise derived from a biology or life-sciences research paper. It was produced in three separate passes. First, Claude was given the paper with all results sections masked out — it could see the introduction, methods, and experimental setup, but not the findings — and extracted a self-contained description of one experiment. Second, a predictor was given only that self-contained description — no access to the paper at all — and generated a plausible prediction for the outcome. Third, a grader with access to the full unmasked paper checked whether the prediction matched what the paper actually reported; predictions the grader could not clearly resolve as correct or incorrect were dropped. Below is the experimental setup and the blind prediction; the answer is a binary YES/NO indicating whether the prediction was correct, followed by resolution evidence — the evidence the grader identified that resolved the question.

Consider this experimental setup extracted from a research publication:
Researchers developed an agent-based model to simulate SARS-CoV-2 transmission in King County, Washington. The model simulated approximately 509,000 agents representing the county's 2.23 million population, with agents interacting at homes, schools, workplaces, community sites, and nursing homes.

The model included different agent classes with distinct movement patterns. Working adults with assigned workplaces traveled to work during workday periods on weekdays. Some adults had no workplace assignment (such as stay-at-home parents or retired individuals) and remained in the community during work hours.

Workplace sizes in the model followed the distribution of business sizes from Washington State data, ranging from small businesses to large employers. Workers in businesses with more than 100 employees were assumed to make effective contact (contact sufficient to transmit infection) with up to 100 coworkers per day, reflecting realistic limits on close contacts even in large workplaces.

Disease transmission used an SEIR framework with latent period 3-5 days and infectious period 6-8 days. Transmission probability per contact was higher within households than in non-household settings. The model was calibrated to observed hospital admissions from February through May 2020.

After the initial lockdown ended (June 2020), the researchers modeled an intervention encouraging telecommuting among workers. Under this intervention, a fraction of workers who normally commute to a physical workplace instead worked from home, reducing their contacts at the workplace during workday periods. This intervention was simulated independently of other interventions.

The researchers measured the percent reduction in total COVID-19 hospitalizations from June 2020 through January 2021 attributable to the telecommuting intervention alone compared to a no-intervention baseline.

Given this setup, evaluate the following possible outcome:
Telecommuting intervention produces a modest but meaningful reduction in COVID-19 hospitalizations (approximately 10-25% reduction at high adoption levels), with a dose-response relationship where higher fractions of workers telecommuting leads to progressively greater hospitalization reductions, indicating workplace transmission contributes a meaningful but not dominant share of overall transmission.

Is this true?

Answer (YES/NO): NO